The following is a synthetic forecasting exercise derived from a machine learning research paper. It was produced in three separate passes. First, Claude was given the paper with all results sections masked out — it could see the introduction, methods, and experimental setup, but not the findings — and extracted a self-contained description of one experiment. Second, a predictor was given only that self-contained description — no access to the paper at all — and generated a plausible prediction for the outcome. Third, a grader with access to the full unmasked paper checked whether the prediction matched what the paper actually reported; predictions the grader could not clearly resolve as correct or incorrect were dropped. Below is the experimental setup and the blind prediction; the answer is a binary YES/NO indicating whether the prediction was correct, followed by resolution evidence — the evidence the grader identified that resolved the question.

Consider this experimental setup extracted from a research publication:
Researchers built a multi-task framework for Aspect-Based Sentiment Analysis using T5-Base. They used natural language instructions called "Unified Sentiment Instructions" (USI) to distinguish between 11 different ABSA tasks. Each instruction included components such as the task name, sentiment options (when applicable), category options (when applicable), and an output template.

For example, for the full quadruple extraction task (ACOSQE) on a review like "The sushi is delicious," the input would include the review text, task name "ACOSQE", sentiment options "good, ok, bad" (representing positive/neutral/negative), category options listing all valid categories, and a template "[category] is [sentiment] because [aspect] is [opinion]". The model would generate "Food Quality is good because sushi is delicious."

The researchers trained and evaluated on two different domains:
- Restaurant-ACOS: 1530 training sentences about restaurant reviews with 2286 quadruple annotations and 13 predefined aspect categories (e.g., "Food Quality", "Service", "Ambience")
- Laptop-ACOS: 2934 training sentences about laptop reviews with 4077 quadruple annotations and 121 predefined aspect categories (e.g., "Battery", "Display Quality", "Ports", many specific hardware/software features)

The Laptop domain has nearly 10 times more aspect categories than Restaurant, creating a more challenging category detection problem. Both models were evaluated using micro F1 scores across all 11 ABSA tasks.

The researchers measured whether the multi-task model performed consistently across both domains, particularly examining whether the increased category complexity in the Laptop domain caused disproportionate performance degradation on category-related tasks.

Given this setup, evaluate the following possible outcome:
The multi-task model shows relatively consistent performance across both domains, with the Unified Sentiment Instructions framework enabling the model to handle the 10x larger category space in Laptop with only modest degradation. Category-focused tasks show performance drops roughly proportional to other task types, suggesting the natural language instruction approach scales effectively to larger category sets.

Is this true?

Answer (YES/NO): NO